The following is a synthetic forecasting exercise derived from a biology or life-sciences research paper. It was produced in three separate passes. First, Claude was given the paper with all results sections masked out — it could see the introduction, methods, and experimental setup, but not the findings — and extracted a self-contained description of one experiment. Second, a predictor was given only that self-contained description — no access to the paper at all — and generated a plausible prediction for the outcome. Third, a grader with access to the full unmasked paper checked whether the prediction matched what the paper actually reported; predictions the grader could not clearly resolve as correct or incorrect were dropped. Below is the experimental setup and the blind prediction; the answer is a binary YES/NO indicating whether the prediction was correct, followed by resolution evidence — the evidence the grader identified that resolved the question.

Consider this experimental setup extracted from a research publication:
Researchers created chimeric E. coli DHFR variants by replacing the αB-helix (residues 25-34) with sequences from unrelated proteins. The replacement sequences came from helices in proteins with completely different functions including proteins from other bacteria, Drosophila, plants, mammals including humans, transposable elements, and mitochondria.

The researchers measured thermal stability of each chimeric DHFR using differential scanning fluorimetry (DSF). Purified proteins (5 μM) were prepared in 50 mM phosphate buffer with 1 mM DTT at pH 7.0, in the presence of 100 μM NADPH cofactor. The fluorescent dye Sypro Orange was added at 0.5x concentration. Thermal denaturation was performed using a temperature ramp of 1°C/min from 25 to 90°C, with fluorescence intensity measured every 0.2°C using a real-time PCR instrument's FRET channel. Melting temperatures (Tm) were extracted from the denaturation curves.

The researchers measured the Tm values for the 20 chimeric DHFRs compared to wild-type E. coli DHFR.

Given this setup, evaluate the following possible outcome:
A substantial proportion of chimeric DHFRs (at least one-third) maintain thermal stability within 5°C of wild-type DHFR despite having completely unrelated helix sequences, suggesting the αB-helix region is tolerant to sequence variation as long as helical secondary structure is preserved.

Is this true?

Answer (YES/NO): NO